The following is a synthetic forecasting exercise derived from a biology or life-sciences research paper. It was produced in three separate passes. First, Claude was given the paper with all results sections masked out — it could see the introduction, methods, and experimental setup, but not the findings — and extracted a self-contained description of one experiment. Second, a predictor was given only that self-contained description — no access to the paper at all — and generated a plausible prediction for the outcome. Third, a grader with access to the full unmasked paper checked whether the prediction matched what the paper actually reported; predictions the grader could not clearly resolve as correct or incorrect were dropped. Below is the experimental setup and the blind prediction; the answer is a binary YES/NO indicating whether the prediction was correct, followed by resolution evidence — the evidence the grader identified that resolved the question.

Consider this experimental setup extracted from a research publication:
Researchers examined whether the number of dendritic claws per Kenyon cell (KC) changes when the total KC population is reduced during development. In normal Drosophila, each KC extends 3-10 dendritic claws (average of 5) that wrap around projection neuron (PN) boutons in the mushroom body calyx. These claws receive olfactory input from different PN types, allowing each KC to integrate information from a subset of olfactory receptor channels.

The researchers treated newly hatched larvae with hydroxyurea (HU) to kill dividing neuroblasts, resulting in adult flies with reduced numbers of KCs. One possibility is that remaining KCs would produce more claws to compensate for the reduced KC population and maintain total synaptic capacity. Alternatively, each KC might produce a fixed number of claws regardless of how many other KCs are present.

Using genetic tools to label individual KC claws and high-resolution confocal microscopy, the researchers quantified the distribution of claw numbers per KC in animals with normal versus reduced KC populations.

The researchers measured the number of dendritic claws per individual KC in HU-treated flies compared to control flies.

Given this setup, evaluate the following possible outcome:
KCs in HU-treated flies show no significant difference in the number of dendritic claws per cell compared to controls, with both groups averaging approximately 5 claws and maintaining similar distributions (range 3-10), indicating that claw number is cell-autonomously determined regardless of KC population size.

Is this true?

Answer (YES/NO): YES